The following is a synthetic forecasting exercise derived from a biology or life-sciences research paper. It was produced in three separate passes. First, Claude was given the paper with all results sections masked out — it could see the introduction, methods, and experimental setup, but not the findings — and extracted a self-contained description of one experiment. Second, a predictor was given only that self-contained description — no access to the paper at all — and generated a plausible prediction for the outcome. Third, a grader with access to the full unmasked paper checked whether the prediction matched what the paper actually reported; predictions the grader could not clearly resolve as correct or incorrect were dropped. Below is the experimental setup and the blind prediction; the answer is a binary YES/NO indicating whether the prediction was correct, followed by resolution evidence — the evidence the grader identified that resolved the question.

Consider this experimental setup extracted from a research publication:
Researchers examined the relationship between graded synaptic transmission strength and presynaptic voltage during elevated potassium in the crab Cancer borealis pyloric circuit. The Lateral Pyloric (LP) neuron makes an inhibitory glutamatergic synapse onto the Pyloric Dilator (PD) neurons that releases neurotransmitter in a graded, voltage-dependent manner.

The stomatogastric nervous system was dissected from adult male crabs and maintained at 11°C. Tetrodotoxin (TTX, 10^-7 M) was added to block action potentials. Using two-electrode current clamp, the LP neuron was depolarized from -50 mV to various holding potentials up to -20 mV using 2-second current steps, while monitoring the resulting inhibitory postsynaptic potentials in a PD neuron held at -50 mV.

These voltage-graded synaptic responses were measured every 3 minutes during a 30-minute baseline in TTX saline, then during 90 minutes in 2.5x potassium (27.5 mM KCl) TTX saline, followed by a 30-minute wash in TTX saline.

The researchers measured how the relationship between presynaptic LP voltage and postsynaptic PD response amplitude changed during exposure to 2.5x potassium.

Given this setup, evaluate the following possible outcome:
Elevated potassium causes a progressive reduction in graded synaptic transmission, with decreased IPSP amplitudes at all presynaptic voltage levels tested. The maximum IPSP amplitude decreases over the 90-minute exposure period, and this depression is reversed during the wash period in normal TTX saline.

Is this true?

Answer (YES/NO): NO